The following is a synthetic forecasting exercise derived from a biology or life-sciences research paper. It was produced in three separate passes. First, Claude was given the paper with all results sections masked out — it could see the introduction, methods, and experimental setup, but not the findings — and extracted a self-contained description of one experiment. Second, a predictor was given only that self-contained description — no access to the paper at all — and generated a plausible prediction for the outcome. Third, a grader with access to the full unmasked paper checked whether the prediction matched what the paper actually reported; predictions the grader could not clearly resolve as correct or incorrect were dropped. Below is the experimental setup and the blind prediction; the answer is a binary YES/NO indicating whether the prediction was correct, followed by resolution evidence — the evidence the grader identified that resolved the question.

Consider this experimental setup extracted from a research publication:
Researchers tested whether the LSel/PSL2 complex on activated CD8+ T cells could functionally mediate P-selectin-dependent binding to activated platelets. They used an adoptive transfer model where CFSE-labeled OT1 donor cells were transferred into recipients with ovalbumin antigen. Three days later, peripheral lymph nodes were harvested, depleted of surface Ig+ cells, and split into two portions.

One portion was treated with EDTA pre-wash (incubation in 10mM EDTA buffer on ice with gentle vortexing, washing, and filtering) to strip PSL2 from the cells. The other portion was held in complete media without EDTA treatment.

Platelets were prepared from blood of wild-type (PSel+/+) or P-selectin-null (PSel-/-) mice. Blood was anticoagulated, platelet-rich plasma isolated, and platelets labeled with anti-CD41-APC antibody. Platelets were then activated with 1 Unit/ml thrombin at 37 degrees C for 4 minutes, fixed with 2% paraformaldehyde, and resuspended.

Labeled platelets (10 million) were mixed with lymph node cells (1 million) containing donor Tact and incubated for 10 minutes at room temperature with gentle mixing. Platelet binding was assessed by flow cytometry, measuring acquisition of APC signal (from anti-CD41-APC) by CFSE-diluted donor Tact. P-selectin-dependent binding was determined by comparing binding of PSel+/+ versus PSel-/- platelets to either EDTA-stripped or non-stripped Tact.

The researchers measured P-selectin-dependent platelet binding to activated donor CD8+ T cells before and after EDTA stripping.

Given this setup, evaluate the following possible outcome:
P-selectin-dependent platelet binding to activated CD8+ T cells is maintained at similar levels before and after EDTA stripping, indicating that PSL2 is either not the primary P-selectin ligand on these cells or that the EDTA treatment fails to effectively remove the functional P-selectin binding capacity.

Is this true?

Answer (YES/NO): NO